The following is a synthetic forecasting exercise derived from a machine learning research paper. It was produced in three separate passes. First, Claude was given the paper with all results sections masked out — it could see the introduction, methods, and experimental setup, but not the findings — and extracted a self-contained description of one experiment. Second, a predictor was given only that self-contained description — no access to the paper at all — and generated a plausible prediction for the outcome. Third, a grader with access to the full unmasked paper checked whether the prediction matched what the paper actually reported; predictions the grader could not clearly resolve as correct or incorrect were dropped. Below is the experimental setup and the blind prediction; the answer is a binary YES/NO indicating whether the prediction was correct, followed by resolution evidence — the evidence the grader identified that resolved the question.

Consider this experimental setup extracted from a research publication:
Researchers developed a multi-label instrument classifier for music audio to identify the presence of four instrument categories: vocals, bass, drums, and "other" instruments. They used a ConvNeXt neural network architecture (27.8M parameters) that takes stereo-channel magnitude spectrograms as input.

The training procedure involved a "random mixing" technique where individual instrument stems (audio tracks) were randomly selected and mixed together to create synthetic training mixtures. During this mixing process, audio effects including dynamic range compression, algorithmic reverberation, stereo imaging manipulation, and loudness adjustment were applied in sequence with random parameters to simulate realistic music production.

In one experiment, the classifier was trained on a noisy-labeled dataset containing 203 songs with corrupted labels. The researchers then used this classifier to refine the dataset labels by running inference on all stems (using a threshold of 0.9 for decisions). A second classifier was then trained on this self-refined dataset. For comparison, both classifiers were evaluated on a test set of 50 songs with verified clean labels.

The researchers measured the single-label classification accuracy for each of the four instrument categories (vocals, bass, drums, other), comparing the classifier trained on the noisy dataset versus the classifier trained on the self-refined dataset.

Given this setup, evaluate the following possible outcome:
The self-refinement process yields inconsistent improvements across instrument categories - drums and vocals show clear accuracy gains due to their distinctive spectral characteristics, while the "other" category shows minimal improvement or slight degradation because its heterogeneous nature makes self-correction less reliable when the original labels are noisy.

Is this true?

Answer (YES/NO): NO